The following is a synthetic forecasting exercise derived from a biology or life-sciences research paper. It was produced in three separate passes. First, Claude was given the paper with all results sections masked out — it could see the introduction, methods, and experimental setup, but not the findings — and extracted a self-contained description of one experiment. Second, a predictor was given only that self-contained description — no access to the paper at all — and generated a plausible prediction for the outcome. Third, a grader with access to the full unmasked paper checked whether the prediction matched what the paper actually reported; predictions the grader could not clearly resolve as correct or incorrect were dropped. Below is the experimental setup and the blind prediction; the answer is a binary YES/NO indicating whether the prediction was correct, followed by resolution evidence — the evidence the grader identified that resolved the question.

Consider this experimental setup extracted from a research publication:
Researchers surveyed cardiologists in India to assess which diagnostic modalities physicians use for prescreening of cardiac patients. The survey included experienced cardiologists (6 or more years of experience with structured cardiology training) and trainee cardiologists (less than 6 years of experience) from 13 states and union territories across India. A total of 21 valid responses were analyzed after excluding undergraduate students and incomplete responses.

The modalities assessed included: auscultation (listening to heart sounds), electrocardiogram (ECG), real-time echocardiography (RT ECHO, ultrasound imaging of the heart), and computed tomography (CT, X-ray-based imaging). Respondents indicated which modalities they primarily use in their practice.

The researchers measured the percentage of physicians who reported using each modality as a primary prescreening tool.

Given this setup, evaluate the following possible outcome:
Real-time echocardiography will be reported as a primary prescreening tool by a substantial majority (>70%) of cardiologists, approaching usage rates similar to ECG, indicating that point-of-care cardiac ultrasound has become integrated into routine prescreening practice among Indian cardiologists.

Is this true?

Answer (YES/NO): NO